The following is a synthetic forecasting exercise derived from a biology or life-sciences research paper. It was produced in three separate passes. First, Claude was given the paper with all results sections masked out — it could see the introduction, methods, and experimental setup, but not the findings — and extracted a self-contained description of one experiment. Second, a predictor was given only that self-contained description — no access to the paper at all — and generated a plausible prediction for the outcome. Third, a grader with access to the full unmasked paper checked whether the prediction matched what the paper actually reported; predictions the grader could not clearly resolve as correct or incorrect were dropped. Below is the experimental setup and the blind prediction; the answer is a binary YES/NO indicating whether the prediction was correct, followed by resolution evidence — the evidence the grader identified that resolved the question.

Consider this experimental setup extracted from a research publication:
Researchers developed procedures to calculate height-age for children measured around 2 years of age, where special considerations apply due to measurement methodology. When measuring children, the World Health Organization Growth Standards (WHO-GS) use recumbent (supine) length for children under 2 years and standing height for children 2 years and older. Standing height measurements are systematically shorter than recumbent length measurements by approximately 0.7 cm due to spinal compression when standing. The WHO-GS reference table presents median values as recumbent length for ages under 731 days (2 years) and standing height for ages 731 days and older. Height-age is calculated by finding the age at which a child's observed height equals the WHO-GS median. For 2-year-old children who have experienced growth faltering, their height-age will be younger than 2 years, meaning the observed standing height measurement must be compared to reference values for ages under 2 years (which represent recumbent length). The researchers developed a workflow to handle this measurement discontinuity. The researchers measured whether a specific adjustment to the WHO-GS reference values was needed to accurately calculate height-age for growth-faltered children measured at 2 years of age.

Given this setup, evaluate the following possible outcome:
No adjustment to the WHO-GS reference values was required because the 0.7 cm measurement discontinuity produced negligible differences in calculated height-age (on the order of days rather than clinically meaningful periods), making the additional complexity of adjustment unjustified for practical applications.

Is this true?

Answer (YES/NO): NO